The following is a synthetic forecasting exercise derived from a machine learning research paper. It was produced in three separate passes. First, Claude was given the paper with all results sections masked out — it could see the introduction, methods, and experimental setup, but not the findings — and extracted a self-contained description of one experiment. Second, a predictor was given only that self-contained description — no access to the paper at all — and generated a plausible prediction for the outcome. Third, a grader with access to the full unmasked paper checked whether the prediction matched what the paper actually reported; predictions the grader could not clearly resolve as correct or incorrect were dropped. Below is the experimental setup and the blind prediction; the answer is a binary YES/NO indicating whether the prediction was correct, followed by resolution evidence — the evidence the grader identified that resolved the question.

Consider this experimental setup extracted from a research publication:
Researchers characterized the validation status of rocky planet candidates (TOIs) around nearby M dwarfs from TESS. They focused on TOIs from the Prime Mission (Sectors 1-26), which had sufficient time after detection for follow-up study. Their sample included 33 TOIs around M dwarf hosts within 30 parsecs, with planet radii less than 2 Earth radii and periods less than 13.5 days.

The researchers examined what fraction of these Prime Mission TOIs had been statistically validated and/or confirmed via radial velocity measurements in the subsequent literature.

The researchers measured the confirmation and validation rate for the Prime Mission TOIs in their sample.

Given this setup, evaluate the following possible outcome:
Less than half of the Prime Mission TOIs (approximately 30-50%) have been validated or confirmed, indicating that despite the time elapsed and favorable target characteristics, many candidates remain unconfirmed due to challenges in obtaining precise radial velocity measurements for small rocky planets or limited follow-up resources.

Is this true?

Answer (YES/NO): NO